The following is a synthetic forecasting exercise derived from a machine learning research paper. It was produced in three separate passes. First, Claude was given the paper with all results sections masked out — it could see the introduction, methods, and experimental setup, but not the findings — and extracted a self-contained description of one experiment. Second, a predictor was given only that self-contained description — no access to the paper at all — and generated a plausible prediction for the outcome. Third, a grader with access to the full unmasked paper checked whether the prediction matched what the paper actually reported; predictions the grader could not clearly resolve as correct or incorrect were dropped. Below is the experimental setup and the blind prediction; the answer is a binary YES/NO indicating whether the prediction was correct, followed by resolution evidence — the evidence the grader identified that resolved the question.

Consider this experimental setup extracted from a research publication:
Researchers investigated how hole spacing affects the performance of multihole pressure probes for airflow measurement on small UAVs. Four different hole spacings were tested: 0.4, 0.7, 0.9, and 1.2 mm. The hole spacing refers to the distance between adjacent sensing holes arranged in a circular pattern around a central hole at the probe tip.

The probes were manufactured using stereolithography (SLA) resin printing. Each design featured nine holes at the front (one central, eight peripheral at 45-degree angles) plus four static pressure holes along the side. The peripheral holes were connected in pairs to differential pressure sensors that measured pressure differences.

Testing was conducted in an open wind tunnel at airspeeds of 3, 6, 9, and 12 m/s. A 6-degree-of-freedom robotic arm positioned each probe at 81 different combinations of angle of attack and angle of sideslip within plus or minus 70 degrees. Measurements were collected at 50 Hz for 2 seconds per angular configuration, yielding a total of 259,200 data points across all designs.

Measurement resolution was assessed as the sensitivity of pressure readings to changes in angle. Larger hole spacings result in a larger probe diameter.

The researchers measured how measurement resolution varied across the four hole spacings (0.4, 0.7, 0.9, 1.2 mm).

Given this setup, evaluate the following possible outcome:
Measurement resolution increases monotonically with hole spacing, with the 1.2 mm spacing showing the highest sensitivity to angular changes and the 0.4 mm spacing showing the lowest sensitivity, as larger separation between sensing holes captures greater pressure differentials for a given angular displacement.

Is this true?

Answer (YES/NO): NO